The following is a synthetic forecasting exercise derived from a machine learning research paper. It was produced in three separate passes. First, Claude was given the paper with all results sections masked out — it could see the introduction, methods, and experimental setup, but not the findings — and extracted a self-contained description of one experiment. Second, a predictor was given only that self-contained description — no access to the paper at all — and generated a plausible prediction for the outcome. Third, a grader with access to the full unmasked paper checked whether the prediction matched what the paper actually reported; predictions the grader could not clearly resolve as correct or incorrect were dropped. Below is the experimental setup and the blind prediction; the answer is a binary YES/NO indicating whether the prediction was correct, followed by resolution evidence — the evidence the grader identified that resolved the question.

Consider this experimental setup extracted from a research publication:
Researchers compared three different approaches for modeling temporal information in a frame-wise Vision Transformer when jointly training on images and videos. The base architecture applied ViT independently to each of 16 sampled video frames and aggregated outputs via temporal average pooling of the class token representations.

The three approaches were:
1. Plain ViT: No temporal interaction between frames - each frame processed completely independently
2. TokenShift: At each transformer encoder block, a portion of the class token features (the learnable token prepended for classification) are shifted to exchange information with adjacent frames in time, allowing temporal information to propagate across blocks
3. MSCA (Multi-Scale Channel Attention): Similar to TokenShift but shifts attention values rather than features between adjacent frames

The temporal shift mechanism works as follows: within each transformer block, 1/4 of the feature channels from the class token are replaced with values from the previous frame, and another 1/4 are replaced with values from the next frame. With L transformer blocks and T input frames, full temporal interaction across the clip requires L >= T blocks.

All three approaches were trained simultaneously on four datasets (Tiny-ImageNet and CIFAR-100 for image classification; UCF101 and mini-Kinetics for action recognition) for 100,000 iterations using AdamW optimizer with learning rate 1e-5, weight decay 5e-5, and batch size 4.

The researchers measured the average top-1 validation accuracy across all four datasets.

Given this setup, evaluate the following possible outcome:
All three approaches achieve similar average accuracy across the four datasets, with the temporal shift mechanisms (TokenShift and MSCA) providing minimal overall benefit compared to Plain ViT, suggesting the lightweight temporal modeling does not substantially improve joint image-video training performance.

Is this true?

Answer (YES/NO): YES